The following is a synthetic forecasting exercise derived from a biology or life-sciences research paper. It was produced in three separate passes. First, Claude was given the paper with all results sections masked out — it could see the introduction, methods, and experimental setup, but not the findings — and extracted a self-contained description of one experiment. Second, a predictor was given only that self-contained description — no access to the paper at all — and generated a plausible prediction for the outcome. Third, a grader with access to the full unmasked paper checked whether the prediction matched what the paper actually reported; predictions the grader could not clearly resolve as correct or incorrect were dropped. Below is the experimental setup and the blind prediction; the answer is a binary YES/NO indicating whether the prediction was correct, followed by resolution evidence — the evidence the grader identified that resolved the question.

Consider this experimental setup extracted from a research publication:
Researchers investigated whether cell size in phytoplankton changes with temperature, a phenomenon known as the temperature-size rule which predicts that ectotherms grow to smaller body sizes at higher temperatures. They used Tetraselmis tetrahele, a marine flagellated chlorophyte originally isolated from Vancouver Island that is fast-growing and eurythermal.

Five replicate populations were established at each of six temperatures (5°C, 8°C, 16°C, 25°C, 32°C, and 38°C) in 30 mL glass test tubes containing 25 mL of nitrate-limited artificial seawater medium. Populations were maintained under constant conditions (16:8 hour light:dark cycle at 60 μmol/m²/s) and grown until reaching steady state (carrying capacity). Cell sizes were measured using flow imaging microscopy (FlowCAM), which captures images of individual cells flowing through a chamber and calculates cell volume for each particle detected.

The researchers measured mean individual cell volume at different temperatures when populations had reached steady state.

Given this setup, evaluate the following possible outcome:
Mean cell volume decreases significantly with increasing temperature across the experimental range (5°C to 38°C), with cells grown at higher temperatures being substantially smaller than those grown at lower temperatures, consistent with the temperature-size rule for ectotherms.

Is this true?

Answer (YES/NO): YES